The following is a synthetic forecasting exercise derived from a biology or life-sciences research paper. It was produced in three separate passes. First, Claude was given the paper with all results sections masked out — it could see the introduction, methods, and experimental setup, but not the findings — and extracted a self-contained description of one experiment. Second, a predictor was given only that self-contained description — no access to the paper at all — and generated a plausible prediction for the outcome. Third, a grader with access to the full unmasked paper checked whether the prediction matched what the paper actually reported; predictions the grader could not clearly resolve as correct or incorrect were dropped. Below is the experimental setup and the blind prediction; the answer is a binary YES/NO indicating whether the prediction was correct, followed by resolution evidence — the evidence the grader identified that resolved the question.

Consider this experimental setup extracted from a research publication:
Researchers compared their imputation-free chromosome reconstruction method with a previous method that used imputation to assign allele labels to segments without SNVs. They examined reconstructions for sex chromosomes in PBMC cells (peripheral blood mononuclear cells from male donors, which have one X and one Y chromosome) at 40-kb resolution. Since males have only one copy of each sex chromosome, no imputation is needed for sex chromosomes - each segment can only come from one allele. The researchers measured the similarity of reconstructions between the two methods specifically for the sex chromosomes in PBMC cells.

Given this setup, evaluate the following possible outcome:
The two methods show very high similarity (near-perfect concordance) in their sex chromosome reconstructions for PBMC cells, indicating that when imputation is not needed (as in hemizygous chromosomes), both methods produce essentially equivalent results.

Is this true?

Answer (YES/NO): YES